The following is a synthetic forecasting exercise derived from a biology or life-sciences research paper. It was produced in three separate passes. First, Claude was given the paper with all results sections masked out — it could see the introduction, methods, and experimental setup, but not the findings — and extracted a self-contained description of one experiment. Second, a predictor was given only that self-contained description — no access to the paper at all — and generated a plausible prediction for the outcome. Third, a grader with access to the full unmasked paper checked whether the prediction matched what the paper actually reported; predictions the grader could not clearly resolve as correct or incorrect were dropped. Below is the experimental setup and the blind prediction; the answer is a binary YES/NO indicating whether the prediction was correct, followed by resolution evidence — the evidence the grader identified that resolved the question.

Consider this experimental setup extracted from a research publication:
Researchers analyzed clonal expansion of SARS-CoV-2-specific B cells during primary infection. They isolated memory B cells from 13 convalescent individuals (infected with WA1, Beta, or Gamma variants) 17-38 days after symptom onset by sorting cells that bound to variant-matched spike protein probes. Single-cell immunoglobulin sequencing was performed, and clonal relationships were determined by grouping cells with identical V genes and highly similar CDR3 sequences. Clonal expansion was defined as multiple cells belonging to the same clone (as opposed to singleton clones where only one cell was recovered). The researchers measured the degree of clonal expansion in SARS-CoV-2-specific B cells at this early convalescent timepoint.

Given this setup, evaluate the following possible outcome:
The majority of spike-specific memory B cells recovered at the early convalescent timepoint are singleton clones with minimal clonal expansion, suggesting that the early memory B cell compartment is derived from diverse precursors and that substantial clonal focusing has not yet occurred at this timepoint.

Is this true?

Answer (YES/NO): YES